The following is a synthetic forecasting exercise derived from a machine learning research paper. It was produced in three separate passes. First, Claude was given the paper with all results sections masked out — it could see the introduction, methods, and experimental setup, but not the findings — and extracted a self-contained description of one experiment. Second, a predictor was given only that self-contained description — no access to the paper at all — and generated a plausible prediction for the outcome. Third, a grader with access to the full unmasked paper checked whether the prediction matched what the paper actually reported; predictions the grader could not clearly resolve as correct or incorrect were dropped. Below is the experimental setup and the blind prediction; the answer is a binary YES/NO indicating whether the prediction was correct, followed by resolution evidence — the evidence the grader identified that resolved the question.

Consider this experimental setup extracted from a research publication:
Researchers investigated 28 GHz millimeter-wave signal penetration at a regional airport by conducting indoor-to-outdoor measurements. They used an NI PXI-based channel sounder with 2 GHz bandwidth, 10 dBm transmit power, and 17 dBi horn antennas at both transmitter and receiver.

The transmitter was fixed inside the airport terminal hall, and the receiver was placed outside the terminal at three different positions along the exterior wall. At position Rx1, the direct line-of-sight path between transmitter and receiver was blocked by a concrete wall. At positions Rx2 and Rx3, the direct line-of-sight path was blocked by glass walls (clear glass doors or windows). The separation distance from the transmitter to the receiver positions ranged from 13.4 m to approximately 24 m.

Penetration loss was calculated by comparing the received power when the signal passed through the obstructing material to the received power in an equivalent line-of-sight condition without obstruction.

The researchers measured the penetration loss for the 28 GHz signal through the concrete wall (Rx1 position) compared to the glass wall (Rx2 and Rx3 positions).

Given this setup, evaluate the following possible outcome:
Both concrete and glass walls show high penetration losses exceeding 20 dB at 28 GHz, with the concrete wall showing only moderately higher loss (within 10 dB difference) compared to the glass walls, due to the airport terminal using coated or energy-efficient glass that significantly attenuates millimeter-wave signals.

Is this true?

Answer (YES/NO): NO